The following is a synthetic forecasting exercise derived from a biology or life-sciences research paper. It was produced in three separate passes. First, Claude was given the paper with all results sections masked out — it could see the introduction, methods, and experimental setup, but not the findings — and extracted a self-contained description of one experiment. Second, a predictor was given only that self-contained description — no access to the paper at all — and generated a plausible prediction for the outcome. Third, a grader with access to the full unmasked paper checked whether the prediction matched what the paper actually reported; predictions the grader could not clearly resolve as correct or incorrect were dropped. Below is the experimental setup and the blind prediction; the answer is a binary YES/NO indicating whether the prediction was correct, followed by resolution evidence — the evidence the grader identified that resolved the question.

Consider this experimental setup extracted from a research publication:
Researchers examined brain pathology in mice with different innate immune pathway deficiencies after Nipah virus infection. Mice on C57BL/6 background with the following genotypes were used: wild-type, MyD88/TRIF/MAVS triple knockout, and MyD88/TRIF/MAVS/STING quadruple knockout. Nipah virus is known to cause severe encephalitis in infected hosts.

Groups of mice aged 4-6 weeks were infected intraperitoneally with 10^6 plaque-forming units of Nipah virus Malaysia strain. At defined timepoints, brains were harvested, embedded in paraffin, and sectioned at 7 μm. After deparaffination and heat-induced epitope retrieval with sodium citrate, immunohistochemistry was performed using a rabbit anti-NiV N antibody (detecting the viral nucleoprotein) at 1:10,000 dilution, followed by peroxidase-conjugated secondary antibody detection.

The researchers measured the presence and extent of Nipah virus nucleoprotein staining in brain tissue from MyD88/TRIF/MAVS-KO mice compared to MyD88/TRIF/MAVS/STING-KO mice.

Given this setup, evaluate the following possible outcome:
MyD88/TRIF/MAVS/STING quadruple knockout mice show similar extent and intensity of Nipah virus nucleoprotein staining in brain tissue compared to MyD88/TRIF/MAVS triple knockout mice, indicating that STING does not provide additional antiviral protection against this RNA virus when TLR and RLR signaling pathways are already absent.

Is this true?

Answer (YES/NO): NO